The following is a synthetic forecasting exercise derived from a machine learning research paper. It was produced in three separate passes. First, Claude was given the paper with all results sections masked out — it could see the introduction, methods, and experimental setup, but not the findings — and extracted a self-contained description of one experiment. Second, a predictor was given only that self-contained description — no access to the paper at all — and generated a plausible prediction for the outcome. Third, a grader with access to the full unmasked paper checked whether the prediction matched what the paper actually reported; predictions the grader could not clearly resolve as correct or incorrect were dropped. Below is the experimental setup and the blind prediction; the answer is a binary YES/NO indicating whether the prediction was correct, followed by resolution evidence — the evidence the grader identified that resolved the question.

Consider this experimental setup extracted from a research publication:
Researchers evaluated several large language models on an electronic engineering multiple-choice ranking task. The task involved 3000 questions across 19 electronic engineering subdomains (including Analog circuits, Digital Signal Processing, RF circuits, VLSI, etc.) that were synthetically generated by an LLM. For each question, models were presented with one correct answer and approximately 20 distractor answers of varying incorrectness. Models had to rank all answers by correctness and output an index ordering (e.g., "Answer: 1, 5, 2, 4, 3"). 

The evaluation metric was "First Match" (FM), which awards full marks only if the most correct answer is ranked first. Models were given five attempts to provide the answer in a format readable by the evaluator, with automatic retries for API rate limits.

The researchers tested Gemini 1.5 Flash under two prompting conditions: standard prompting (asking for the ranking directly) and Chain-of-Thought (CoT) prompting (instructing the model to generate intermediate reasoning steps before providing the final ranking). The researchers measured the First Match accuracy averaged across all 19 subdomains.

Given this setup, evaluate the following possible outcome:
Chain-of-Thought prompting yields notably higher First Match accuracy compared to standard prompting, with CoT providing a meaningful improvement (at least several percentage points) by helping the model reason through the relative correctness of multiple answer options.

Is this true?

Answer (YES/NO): NO